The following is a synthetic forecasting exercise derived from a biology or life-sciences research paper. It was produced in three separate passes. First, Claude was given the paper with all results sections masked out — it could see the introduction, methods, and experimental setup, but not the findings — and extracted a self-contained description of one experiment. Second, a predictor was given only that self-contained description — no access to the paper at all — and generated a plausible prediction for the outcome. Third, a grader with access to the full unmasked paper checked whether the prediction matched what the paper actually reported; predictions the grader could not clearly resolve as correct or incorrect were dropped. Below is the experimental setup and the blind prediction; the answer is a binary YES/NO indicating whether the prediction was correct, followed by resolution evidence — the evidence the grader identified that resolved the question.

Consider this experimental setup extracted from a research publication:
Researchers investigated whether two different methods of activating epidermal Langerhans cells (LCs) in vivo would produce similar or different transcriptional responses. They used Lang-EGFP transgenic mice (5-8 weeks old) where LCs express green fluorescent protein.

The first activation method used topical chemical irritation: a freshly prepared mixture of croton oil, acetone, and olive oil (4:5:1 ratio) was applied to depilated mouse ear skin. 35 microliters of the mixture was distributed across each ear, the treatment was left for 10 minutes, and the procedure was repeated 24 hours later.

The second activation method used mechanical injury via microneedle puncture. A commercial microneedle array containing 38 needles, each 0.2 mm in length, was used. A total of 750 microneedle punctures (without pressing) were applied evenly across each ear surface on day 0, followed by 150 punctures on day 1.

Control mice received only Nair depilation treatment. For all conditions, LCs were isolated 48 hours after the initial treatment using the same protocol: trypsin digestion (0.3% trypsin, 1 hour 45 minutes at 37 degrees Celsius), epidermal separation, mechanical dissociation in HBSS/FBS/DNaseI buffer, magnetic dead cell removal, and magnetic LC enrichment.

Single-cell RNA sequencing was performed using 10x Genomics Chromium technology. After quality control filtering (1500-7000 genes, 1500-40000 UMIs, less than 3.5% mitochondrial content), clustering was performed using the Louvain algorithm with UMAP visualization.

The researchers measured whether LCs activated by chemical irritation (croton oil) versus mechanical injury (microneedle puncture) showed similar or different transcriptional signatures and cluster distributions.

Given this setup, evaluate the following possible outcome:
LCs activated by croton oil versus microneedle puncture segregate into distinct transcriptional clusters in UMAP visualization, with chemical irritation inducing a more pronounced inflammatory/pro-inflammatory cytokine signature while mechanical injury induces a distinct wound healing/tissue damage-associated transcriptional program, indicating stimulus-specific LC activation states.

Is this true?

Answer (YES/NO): NO